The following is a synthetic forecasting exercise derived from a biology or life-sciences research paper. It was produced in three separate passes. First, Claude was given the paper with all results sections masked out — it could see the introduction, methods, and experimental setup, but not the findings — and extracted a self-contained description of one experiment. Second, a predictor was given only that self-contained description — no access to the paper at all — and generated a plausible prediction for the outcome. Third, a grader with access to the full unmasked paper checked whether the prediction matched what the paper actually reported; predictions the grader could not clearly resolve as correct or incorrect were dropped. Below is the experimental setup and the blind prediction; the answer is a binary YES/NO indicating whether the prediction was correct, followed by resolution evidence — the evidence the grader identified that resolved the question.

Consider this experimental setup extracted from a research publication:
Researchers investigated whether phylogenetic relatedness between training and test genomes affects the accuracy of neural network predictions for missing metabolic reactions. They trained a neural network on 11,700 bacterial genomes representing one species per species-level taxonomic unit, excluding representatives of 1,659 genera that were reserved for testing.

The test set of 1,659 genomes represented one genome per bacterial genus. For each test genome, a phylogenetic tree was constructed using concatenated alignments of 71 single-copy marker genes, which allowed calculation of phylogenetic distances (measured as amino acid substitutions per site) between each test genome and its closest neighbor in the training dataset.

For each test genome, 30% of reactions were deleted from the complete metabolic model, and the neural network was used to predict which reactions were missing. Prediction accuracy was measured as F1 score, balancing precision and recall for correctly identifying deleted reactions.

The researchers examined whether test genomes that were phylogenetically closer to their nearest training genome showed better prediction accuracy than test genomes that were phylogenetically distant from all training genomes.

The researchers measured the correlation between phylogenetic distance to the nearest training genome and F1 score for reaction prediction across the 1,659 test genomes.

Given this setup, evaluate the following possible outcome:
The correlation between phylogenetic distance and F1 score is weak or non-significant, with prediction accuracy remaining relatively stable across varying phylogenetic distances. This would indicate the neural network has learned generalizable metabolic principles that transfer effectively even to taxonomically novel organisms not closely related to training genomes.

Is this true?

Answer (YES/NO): NO